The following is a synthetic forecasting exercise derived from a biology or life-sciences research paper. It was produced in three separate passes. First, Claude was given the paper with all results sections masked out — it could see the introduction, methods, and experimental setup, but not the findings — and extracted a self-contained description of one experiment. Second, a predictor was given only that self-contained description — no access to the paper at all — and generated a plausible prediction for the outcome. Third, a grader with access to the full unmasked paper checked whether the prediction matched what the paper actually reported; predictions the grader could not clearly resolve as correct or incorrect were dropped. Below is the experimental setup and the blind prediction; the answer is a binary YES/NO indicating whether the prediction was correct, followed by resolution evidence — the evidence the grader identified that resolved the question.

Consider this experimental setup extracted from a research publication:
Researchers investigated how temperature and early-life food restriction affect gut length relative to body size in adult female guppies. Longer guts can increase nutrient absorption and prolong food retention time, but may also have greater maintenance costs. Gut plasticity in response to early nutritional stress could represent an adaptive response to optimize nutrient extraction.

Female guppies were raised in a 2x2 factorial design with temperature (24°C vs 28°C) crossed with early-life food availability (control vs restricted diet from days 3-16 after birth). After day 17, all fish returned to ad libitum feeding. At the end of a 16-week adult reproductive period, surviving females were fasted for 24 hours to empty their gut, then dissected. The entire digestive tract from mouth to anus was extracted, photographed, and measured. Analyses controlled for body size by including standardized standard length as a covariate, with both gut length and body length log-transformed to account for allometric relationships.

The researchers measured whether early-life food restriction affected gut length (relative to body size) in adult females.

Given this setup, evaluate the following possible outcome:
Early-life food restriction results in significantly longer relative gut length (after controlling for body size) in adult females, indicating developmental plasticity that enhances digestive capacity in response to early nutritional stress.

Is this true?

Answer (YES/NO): NO